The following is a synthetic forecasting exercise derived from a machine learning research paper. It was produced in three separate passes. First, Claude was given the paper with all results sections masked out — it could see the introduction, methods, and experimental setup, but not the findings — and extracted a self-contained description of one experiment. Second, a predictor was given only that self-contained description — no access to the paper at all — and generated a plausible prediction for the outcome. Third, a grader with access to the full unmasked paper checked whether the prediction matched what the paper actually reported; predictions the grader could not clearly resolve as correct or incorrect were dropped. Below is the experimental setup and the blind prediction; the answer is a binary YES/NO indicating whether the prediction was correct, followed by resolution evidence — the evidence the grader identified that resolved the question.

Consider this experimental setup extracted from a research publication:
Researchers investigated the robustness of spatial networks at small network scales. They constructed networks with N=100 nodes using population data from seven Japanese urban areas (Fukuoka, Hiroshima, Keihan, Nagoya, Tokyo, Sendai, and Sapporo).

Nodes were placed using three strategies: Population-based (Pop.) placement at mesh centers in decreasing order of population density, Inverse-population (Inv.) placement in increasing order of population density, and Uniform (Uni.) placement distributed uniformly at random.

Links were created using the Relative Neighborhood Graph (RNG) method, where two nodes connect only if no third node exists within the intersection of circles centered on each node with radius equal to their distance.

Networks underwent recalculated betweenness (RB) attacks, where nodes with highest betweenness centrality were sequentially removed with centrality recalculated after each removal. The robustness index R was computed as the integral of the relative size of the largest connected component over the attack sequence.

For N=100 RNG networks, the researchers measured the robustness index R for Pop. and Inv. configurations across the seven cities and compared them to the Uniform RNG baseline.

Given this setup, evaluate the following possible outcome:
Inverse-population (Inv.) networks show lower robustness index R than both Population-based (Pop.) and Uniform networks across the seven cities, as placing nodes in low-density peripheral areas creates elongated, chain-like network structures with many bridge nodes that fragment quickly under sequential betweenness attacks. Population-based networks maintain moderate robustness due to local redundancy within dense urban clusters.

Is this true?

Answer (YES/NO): NO